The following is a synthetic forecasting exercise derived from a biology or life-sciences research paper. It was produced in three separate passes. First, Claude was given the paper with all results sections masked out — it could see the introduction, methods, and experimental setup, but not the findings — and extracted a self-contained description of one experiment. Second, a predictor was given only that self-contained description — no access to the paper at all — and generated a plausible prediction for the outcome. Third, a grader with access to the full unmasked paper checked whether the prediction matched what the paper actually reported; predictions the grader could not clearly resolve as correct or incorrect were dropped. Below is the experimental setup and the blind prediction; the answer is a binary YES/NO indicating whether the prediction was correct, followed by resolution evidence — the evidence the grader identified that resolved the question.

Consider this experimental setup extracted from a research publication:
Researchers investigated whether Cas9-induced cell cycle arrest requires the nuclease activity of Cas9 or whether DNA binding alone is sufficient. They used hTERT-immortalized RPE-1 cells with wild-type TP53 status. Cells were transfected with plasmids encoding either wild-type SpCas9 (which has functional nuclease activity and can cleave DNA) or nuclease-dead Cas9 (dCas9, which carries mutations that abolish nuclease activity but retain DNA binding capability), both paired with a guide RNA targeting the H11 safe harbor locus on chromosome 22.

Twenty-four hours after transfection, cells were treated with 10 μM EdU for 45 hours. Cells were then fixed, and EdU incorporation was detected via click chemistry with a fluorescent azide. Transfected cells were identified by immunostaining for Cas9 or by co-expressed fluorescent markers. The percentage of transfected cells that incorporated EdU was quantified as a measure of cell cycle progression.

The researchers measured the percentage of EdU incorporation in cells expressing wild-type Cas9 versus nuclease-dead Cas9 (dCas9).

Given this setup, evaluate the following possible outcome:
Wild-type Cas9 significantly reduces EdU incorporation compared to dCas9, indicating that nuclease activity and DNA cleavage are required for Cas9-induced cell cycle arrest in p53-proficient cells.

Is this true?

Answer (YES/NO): NO